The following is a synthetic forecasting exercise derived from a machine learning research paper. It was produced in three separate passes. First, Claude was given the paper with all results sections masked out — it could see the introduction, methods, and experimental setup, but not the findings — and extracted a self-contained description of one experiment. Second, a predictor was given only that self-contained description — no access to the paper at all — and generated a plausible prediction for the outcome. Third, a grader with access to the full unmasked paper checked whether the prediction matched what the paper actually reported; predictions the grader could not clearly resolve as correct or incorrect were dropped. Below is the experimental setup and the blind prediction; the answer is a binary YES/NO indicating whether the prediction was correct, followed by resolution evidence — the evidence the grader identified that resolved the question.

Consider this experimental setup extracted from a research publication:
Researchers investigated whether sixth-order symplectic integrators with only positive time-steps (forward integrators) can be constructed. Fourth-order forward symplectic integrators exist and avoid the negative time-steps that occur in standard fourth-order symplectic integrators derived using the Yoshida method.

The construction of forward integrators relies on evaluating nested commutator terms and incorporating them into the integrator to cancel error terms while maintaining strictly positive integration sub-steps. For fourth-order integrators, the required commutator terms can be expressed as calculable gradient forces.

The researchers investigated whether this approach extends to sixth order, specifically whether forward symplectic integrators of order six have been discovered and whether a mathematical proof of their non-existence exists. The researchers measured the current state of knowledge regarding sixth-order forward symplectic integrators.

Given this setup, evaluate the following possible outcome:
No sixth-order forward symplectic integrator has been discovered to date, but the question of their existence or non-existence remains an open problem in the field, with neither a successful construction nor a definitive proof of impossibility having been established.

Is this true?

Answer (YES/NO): YES